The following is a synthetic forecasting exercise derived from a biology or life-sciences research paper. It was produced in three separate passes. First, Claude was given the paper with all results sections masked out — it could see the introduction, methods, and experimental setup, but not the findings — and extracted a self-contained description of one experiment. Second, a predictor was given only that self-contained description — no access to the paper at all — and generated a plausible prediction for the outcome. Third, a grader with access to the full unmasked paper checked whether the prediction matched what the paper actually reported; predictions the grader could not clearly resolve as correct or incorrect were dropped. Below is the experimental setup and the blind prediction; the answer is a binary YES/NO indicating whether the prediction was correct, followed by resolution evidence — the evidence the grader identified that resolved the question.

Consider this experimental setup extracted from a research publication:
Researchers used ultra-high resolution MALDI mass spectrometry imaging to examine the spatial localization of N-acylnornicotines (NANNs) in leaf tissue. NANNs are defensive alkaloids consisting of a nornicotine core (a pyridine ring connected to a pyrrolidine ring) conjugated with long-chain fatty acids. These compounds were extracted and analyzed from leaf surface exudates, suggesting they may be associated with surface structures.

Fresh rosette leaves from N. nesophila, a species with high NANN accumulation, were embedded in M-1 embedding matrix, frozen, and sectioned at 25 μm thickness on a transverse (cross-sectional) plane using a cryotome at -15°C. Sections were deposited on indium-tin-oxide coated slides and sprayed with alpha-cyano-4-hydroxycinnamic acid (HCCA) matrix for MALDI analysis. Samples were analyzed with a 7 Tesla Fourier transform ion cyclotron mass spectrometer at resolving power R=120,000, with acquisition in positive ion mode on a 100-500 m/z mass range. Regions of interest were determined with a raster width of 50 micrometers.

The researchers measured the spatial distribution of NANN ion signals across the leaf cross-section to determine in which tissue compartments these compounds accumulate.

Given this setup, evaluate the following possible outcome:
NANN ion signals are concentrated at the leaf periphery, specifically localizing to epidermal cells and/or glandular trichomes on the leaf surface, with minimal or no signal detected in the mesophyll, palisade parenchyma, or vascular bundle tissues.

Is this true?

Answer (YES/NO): NO